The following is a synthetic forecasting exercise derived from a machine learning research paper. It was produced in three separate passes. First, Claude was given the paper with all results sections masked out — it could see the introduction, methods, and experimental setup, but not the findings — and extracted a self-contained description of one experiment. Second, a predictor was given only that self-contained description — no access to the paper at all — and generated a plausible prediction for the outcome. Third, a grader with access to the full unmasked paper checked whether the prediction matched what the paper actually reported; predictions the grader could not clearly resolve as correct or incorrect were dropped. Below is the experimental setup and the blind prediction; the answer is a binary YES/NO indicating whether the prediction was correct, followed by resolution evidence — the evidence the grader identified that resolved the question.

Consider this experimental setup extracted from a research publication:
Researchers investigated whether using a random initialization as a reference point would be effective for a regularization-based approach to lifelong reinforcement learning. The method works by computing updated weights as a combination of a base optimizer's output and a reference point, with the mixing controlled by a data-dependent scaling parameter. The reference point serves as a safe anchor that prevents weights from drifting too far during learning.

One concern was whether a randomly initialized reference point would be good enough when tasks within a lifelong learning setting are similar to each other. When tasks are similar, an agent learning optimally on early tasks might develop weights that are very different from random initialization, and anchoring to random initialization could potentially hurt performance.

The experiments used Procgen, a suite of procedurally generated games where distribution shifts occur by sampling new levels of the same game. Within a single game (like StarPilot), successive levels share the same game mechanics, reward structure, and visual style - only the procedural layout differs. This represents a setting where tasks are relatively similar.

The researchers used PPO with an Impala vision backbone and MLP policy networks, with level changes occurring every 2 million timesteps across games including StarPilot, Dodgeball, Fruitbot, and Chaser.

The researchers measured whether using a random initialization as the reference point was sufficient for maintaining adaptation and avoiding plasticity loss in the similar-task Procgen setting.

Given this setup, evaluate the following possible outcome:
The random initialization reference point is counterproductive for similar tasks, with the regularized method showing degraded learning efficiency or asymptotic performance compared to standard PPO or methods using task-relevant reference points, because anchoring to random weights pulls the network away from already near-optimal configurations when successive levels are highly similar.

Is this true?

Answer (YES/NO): NO